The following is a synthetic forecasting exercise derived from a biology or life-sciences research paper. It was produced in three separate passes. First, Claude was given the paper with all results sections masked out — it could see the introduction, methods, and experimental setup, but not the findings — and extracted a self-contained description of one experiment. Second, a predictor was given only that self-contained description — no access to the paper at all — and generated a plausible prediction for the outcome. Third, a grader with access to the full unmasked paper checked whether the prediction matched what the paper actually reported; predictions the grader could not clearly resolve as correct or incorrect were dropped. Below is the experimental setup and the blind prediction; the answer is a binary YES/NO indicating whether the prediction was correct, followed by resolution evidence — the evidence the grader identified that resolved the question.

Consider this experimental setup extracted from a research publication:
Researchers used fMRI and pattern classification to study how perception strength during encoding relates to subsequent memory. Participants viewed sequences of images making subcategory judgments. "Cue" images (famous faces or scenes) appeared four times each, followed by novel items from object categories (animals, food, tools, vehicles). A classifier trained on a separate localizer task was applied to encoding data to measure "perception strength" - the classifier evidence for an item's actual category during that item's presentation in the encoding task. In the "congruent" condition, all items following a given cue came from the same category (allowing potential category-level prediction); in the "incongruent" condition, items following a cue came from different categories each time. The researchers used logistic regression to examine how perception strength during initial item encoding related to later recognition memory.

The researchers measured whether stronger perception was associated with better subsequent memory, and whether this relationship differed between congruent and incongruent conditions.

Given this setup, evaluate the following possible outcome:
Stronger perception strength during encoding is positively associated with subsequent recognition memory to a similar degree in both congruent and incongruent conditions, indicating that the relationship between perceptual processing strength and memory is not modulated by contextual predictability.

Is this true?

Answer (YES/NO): NO